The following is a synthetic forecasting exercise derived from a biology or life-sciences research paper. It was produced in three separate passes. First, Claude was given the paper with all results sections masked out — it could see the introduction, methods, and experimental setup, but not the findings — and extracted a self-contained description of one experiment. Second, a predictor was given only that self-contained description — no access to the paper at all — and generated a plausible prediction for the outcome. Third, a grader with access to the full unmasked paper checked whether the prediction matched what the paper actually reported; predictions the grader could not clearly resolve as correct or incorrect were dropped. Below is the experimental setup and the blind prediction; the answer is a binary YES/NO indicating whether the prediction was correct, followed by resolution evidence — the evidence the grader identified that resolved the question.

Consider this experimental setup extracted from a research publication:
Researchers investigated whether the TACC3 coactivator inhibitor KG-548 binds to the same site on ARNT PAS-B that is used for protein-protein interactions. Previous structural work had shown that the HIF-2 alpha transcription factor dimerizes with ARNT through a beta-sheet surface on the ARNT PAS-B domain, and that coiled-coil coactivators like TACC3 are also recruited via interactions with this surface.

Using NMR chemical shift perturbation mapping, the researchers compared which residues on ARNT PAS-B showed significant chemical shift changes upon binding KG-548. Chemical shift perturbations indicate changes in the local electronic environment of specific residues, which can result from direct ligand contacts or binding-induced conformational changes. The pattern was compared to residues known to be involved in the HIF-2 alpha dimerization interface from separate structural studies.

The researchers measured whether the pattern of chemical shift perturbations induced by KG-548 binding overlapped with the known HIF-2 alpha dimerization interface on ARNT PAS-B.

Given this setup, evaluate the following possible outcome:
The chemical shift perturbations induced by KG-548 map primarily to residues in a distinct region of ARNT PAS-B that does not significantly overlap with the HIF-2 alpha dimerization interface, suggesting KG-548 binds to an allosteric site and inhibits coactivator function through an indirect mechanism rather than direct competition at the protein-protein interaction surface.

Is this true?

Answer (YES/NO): NO